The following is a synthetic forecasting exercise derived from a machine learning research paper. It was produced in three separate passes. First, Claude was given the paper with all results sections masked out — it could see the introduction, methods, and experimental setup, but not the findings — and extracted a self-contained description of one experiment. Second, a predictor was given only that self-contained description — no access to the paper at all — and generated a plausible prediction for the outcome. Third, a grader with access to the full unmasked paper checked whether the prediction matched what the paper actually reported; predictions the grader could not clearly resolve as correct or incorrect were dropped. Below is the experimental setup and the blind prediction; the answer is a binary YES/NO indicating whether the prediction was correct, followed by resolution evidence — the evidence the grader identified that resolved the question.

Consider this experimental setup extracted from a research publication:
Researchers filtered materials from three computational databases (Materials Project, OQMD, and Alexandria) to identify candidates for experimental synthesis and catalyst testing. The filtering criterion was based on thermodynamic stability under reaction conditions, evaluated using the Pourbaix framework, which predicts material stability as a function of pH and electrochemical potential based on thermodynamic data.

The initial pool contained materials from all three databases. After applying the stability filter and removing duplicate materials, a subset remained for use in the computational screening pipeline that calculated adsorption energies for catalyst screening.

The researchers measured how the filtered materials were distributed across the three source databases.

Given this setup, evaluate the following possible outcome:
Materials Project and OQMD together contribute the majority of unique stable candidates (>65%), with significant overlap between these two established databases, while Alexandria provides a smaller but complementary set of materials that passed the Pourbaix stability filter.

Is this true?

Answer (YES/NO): NO